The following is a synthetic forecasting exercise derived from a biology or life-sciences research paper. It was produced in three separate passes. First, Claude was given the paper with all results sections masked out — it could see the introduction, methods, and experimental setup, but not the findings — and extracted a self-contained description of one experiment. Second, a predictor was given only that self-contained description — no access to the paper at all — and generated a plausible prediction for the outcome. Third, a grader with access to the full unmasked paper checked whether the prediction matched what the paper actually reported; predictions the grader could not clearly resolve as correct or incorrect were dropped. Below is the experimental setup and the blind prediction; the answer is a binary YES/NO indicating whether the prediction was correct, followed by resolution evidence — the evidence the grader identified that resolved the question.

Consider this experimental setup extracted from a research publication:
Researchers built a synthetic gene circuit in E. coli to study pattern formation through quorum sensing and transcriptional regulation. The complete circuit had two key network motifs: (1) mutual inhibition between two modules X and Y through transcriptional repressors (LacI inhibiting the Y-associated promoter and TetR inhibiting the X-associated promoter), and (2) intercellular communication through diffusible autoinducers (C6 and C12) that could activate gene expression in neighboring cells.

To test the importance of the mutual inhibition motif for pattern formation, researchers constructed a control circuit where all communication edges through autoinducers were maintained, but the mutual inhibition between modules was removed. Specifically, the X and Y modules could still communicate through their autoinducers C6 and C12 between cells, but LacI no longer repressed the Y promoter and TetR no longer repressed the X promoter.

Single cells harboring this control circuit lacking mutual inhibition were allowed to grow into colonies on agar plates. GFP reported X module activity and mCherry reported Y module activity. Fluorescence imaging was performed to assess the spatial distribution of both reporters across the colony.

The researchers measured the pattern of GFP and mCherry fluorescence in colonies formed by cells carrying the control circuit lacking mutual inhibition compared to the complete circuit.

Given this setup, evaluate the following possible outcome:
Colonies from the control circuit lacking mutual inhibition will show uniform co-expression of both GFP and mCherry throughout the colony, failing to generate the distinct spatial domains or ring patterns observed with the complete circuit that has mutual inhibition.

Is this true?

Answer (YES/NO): NO